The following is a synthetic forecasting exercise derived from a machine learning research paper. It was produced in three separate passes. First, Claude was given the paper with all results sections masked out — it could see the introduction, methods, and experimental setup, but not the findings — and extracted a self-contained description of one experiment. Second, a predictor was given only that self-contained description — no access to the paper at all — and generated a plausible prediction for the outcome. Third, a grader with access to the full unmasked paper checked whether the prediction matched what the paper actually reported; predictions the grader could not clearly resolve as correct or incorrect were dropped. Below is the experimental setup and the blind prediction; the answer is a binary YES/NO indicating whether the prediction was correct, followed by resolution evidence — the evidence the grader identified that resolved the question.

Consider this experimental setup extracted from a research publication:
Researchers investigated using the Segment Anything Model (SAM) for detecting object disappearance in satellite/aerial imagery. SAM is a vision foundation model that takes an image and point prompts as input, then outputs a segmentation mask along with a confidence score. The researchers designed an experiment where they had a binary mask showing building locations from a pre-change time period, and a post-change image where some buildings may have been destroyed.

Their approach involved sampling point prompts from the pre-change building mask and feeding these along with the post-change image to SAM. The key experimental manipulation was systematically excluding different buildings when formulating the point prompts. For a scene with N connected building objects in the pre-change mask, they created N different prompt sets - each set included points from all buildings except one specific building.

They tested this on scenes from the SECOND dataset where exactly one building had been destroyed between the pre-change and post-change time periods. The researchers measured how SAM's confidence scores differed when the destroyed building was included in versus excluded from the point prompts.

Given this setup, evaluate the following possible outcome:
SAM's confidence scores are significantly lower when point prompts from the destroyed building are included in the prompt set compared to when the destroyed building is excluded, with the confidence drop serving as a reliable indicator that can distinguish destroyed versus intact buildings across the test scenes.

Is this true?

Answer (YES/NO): YES